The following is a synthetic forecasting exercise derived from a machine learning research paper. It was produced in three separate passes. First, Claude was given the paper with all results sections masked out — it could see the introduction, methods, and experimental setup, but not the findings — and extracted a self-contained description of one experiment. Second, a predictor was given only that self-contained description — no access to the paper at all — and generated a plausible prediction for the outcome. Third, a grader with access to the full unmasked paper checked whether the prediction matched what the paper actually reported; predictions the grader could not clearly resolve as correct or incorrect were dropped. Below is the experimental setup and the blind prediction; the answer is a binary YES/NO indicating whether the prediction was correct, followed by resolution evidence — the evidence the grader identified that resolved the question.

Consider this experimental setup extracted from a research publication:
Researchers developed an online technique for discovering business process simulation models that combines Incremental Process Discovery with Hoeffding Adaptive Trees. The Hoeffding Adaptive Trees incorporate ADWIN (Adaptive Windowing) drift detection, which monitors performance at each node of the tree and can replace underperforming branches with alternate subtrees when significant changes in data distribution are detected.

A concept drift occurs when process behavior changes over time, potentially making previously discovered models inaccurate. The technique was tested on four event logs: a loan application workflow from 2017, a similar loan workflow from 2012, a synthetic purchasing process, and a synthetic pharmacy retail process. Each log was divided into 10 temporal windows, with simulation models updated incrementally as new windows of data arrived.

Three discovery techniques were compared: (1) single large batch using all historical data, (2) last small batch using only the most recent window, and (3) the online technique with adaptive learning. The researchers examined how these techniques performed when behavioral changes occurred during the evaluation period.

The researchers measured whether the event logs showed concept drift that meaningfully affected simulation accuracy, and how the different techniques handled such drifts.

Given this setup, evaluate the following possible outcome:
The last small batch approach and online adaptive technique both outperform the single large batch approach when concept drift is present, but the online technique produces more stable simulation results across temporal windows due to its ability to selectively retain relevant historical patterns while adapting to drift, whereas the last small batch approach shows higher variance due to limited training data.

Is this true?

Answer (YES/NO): NO